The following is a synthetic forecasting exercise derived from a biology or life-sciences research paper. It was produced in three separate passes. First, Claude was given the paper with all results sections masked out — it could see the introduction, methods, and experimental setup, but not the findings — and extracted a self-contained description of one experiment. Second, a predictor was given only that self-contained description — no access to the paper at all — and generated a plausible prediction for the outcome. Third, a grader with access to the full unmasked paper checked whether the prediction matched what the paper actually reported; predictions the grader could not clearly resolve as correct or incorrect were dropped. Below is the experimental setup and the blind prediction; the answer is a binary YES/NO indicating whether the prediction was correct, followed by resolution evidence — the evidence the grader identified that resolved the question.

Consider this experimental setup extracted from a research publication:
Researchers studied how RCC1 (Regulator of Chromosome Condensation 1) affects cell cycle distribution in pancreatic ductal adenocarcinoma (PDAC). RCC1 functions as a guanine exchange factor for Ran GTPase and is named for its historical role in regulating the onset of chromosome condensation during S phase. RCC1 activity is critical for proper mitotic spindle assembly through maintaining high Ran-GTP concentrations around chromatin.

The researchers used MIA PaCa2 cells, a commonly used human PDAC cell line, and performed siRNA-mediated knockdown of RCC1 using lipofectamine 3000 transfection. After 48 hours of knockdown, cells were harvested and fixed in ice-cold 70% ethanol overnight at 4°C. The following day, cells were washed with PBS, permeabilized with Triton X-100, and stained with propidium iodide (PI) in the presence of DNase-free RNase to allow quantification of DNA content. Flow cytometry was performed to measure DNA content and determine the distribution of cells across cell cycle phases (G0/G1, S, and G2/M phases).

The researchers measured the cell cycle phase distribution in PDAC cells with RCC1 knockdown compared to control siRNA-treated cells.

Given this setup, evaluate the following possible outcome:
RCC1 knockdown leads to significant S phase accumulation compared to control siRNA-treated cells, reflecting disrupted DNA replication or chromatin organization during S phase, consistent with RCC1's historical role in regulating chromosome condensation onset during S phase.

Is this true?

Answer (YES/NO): NO